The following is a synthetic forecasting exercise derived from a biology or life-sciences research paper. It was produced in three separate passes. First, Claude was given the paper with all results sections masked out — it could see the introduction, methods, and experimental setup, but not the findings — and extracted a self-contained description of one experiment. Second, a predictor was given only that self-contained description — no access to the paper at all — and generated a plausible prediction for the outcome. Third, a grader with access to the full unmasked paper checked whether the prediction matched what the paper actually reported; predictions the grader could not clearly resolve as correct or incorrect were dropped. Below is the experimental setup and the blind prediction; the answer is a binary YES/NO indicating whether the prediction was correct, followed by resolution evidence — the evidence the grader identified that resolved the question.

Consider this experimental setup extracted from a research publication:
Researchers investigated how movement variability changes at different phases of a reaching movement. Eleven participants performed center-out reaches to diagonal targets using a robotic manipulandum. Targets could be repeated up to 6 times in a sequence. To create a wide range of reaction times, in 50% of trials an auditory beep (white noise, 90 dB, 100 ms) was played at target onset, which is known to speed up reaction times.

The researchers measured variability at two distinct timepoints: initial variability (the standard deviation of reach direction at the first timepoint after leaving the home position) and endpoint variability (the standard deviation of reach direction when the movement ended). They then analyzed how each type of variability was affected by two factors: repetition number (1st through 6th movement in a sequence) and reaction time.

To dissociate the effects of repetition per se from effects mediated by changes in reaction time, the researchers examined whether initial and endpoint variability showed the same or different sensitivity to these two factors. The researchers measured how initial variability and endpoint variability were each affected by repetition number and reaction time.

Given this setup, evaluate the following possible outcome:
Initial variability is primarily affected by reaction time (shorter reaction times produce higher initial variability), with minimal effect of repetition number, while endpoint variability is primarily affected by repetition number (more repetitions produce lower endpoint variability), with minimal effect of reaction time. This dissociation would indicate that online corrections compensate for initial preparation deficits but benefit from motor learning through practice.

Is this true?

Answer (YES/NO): NO